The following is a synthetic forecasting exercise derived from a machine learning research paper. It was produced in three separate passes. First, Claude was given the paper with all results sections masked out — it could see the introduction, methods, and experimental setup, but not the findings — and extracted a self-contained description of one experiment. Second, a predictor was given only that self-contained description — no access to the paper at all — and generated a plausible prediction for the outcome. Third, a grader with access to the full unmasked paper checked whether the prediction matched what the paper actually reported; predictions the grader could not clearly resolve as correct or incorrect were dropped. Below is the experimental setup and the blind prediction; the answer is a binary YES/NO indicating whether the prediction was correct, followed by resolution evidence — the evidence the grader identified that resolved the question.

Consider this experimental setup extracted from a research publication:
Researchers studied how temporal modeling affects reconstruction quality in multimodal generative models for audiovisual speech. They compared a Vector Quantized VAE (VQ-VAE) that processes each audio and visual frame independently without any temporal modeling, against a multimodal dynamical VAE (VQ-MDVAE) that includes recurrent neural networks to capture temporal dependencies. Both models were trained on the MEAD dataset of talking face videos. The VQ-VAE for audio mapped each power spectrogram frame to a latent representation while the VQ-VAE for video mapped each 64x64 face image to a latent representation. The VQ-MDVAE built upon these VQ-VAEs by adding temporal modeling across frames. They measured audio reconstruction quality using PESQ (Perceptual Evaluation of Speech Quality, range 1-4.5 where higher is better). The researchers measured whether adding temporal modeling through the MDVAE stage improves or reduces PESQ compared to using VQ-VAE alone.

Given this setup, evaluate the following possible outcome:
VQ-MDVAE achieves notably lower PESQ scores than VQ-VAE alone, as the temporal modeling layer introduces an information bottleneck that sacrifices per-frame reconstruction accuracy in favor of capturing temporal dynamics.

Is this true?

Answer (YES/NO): YES